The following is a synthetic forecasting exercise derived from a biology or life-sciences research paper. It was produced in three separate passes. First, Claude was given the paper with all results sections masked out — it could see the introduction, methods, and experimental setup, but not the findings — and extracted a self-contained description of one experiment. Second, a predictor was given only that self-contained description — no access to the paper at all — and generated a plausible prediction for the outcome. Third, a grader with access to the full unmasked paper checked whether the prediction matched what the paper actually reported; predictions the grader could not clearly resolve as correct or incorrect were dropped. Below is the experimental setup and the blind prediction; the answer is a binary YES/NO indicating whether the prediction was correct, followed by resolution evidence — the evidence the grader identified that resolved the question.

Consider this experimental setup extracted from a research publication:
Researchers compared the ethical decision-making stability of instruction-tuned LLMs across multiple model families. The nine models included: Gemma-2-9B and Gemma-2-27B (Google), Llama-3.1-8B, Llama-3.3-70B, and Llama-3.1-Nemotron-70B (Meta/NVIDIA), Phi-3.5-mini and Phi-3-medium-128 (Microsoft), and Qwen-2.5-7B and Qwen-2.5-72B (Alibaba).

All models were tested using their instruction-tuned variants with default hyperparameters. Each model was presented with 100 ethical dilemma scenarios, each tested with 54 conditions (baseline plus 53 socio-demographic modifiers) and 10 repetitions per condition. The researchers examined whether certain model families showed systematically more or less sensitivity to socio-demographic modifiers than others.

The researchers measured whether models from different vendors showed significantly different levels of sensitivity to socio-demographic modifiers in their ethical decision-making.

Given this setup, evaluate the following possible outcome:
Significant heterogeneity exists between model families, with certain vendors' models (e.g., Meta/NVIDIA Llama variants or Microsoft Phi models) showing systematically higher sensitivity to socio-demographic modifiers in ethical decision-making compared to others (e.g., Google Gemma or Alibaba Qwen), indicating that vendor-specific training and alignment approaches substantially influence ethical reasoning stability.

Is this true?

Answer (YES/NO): NO